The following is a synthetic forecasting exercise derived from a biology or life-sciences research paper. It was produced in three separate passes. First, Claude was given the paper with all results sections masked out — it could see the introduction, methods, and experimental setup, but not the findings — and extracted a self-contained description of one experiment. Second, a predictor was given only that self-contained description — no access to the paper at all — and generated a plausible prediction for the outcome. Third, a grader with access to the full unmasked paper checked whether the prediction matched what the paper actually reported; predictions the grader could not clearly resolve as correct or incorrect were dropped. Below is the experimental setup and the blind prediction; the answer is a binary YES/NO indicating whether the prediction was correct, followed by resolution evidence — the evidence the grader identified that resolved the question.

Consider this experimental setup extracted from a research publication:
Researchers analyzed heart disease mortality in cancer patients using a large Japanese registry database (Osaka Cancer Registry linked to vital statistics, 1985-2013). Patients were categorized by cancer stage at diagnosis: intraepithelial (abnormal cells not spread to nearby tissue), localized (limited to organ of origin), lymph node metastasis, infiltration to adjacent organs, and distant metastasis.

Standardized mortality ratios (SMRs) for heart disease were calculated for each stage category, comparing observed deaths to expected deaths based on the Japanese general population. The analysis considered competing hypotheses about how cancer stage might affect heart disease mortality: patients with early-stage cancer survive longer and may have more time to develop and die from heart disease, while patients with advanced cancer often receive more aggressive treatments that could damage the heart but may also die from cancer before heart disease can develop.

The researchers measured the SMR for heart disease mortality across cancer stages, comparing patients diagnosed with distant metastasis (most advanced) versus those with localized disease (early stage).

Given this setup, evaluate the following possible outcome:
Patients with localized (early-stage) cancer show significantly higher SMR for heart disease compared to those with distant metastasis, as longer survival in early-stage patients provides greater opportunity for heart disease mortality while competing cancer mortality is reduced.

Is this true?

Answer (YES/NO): YES